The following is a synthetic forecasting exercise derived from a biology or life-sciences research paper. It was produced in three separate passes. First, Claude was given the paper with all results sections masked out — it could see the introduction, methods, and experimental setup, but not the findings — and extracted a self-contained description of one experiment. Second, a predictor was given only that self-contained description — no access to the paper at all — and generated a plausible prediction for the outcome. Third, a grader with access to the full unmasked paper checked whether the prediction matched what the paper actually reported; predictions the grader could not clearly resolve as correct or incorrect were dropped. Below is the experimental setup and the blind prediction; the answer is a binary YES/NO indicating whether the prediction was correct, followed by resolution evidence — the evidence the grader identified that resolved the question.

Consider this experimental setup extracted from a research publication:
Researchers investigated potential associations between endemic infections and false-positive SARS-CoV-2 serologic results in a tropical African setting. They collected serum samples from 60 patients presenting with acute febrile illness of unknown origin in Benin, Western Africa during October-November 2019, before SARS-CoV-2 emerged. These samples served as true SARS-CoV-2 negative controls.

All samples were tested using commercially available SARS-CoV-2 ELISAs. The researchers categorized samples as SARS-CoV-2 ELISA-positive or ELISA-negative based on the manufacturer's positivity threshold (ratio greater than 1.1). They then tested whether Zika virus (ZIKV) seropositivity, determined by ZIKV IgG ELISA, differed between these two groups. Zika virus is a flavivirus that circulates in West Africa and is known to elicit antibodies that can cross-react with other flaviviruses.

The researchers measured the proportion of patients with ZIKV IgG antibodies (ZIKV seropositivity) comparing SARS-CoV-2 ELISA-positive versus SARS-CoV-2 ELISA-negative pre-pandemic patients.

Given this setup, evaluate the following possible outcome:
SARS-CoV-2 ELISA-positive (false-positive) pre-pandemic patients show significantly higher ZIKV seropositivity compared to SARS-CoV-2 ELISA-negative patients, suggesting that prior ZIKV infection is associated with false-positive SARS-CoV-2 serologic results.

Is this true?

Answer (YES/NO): NO